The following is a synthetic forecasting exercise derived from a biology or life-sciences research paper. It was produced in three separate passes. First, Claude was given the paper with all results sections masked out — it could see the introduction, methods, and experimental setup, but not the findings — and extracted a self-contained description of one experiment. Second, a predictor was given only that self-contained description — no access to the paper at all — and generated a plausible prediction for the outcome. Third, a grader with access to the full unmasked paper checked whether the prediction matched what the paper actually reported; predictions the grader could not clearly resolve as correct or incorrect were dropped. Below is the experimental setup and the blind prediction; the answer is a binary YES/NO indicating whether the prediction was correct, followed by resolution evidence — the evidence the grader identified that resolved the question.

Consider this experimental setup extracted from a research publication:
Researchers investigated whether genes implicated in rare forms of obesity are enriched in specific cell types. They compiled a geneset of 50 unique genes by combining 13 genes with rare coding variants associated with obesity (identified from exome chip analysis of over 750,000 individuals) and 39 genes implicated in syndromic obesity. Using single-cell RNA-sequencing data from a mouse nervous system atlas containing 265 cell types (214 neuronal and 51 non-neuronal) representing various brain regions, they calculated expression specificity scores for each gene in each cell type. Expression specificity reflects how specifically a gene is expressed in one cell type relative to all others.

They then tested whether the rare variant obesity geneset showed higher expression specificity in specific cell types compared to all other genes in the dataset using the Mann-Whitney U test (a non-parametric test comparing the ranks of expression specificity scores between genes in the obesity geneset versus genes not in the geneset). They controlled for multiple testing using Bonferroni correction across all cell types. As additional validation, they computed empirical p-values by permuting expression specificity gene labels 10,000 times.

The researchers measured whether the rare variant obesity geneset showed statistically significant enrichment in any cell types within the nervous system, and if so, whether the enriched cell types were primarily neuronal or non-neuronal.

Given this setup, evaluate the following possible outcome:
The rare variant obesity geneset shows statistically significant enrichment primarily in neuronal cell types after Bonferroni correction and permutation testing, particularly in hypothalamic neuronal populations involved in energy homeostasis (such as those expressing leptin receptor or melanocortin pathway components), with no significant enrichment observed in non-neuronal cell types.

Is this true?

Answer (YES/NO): NO